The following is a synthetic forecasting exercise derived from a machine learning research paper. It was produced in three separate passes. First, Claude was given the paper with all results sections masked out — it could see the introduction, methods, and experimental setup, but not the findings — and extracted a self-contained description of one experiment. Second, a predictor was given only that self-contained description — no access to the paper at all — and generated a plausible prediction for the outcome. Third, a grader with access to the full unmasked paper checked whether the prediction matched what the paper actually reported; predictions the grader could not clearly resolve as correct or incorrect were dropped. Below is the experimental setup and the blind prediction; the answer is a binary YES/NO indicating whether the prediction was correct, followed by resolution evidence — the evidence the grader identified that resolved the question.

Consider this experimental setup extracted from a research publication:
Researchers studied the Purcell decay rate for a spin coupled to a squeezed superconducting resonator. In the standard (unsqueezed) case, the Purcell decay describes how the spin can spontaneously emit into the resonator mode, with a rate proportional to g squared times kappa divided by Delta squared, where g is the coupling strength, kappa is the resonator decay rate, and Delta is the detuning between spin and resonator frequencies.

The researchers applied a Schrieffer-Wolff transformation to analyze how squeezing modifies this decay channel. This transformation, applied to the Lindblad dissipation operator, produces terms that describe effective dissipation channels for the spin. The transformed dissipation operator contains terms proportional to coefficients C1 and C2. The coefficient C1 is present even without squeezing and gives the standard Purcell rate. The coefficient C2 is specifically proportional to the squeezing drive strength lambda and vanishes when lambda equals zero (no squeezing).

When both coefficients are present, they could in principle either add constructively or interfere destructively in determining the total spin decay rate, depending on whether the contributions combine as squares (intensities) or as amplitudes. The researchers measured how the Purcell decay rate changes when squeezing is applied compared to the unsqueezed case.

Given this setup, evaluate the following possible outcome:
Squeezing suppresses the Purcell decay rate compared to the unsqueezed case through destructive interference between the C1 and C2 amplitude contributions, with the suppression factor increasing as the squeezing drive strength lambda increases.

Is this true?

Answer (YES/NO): NO